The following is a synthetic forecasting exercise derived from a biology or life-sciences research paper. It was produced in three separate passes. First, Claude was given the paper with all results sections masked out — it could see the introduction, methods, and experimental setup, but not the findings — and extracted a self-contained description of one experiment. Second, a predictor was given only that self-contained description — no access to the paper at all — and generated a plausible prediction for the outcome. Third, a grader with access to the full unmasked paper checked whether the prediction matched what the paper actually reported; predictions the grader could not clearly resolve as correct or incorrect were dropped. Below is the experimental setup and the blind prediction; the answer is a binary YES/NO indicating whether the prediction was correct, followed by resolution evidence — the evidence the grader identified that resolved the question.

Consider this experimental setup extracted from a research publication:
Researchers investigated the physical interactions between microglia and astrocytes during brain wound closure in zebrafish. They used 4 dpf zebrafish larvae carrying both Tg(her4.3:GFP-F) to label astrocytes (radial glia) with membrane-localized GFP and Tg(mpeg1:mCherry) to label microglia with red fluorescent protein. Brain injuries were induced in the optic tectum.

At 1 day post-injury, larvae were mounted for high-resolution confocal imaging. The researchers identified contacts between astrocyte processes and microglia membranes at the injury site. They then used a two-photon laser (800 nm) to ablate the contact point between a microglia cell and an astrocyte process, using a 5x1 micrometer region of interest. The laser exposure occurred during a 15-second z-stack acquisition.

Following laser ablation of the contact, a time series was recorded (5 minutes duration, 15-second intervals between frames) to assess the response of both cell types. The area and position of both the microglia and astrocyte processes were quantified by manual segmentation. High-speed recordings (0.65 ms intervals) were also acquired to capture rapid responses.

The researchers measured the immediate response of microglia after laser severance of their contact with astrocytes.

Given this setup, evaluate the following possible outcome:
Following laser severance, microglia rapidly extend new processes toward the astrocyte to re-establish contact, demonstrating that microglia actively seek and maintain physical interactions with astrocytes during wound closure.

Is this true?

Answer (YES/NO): NO